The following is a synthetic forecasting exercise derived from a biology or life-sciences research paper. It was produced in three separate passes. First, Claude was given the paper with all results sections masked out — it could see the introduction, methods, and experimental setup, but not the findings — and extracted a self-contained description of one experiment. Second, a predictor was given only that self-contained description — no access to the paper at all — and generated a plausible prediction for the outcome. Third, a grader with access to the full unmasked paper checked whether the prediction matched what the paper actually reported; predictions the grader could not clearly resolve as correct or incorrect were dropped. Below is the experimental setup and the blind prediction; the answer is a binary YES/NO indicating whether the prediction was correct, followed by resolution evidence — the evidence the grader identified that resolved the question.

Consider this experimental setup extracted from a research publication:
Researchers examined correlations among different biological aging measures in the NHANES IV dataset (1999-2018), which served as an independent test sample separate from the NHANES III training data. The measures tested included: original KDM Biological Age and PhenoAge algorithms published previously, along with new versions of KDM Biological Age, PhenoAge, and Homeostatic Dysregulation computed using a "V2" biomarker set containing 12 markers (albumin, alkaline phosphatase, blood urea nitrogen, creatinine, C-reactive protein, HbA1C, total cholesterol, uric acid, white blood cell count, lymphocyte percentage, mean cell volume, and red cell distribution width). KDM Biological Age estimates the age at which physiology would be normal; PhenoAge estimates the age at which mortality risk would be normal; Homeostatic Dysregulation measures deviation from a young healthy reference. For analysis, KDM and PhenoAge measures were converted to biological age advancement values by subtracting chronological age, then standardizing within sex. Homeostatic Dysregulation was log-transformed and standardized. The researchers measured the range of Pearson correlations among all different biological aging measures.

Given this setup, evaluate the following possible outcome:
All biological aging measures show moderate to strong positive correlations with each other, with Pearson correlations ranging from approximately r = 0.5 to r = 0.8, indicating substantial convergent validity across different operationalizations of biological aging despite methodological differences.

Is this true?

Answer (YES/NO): NO